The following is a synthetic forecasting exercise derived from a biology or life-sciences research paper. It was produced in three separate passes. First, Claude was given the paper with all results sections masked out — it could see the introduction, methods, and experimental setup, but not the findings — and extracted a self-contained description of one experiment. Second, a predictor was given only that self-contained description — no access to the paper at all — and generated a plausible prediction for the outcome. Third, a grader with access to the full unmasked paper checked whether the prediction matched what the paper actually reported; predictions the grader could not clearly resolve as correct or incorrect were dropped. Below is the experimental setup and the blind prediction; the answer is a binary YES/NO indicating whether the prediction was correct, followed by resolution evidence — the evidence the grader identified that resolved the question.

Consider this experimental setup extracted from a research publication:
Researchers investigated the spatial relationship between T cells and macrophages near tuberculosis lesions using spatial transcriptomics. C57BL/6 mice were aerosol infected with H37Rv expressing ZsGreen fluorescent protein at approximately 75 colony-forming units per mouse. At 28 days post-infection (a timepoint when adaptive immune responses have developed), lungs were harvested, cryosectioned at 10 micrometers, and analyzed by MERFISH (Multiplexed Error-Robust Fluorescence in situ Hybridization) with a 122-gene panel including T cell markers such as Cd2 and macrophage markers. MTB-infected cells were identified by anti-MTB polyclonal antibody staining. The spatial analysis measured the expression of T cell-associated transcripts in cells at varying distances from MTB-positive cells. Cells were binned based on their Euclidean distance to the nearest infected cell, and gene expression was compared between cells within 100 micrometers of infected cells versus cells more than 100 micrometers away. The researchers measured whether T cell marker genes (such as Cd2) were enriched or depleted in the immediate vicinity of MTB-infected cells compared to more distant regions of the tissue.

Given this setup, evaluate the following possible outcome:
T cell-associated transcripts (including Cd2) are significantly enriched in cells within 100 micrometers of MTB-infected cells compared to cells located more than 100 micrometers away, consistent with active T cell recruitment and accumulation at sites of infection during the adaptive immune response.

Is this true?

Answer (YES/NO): YES